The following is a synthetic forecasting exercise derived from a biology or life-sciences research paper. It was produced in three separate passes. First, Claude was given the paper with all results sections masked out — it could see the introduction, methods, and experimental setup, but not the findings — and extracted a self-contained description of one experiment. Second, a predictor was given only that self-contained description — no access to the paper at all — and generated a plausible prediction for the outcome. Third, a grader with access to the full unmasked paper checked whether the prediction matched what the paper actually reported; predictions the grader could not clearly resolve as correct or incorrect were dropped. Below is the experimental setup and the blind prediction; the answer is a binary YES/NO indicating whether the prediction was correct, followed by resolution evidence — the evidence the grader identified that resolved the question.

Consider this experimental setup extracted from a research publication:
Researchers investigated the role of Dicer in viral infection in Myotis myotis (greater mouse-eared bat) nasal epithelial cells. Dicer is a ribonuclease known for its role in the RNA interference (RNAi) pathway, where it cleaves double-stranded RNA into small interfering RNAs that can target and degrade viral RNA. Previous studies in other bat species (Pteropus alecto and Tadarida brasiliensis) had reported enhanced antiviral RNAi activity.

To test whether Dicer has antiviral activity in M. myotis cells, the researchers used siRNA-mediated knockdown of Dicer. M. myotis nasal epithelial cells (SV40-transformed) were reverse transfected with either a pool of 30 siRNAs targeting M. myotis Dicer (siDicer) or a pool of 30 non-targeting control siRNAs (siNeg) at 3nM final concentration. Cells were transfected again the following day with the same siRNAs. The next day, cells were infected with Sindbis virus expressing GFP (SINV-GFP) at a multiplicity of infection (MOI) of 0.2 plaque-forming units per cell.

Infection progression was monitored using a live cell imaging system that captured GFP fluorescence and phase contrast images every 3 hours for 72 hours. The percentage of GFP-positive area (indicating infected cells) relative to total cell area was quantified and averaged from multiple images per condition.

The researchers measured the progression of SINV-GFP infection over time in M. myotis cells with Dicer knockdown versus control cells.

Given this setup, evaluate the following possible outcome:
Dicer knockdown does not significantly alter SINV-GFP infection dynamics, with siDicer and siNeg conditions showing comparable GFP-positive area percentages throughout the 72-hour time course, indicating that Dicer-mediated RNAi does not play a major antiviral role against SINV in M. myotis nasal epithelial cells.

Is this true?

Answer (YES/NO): NO